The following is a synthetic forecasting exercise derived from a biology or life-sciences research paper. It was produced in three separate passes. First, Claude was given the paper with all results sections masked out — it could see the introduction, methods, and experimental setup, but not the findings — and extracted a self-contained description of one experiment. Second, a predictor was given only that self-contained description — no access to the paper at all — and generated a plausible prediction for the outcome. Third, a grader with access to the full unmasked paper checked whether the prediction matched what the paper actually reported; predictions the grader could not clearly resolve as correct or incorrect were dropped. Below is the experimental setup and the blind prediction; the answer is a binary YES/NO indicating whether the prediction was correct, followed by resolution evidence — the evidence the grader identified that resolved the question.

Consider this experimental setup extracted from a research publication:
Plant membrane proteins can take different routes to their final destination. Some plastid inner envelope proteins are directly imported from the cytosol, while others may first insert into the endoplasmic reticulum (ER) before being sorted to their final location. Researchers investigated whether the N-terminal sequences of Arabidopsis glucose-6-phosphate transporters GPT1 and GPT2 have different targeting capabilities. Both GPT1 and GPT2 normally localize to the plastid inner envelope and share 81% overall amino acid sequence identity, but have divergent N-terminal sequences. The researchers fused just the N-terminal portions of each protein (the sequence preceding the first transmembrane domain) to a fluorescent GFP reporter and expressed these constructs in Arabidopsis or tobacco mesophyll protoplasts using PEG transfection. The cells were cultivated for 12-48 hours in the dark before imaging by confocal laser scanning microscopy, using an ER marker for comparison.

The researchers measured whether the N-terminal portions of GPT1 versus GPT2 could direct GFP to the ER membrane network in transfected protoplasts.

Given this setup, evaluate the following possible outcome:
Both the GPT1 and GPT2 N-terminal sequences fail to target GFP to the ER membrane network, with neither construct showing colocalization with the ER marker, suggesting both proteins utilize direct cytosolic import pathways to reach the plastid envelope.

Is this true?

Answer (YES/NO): YES